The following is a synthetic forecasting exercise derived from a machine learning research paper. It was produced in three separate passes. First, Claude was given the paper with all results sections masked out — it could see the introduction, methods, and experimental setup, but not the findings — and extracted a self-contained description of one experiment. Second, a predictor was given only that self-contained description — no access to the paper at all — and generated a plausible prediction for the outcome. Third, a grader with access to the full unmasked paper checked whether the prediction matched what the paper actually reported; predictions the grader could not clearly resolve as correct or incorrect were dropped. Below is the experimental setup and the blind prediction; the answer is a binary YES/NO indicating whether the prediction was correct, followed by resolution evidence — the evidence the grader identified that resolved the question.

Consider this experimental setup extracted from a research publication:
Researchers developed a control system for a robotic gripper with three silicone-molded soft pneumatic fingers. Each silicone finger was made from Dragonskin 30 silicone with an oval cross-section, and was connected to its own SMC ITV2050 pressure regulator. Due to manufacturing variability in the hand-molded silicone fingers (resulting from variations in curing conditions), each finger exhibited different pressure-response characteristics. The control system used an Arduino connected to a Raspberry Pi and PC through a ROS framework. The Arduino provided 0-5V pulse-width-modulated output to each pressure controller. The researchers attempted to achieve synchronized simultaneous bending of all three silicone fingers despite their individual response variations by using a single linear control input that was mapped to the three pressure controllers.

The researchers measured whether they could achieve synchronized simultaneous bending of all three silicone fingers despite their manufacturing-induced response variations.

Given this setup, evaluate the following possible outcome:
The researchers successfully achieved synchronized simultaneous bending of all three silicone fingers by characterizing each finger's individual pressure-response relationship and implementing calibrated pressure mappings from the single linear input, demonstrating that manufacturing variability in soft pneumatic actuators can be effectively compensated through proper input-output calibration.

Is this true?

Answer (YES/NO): NO